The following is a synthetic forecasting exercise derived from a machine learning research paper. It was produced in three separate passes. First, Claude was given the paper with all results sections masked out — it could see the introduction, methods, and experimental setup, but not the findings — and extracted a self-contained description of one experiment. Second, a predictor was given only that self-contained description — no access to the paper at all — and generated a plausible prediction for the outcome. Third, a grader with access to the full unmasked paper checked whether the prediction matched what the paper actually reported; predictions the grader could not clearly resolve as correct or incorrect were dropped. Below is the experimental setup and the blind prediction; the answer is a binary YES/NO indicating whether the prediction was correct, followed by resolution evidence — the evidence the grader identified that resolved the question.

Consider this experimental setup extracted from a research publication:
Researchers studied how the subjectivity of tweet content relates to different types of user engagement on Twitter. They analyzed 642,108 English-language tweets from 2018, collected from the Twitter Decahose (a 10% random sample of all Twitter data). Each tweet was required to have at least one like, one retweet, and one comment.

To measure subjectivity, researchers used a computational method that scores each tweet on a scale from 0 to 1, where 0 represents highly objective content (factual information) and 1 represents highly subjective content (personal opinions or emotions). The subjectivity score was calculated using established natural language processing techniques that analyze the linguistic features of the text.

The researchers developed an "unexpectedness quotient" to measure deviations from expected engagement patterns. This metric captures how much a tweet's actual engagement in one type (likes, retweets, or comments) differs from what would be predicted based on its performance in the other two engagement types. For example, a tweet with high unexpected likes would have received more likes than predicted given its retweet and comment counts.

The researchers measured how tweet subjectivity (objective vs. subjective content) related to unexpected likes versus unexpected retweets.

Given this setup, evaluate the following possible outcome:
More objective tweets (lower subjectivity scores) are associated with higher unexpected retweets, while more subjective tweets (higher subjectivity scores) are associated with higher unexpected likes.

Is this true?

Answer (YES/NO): YES